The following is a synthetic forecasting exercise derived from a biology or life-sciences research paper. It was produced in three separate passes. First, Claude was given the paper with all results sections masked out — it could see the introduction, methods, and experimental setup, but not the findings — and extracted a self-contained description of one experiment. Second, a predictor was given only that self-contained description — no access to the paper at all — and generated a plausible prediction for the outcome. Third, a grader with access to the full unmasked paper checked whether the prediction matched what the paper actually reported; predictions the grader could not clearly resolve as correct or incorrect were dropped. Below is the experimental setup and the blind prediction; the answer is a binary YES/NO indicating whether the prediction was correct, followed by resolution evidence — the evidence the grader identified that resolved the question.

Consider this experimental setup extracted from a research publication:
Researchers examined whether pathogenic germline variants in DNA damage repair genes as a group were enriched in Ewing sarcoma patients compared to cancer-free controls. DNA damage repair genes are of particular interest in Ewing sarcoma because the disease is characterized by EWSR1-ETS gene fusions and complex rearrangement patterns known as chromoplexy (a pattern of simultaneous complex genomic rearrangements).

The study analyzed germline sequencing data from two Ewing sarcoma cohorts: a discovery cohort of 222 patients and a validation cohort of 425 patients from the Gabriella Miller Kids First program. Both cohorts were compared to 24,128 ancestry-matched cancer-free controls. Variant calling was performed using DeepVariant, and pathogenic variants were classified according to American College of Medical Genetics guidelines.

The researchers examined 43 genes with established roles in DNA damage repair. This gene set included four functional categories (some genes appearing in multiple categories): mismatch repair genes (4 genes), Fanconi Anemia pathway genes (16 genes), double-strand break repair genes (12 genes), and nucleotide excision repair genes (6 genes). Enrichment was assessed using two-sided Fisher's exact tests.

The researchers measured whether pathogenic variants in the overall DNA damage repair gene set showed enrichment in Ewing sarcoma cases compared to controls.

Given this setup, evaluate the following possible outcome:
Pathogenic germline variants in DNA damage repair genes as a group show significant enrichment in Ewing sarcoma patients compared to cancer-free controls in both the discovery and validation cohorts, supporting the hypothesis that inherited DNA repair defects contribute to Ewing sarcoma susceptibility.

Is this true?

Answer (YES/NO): NO